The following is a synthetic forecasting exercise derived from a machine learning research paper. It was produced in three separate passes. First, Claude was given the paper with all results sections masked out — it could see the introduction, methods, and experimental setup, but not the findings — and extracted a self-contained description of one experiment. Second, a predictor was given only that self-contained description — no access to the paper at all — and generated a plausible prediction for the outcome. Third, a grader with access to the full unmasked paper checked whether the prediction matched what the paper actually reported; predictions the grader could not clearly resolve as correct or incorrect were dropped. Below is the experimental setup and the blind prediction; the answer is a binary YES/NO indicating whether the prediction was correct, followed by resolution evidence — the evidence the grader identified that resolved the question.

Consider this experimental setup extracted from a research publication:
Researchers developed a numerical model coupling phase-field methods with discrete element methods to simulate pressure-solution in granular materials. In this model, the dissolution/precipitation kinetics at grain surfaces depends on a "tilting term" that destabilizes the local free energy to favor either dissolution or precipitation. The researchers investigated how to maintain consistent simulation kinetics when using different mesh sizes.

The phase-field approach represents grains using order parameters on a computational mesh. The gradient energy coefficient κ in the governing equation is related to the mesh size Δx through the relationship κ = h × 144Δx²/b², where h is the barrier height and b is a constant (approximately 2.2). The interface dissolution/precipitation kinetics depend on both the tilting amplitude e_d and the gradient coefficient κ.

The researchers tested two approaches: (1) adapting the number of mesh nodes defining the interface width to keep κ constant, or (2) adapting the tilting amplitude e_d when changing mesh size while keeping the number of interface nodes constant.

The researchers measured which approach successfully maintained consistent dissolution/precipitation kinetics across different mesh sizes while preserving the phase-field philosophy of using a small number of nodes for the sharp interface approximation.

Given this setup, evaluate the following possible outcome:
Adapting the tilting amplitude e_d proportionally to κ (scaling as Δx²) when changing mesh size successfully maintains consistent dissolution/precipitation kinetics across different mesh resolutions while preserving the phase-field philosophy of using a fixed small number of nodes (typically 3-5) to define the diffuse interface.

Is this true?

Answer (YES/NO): NO